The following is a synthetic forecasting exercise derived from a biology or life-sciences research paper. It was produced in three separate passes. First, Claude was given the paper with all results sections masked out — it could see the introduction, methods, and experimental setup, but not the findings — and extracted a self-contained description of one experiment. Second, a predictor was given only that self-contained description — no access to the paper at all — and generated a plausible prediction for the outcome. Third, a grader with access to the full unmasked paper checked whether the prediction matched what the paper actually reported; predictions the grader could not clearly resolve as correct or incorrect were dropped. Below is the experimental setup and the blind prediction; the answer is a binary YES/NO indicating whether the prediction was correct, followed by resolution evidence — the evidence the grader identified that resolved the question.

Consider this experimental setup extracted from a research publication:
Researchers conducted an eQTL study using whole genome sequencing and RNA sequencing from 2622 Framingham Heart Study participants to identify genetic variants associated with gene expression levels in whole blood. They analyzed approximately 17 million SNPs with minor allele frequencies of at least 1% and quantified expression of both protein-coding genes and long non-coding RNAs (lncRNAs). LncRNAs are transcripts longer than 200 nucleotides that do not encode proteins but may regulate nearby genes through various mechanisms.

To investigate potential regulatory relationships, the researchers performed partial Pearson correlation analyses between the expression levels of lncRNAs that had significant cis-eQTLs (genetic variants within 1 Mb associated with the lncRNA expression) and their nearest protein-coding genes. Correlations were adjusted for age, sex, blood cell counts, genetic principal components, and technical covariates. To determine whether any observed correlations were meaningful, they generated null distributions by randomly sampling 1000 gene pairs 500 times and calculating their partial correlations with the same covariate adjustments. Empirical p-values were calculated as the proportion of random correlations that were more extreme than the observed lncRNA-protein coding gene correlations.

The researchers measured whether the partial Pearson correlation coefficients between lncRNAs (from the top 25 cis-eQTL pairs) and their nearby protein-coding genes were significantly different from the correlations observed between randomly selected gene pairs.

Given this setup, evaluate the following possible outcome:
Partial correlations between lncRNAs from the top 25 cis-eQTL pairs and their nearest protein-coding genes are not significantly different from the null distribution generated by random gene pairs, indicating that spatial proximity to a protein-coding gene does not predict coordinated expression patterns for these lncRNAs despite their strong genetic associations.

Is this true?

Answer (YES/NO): YES